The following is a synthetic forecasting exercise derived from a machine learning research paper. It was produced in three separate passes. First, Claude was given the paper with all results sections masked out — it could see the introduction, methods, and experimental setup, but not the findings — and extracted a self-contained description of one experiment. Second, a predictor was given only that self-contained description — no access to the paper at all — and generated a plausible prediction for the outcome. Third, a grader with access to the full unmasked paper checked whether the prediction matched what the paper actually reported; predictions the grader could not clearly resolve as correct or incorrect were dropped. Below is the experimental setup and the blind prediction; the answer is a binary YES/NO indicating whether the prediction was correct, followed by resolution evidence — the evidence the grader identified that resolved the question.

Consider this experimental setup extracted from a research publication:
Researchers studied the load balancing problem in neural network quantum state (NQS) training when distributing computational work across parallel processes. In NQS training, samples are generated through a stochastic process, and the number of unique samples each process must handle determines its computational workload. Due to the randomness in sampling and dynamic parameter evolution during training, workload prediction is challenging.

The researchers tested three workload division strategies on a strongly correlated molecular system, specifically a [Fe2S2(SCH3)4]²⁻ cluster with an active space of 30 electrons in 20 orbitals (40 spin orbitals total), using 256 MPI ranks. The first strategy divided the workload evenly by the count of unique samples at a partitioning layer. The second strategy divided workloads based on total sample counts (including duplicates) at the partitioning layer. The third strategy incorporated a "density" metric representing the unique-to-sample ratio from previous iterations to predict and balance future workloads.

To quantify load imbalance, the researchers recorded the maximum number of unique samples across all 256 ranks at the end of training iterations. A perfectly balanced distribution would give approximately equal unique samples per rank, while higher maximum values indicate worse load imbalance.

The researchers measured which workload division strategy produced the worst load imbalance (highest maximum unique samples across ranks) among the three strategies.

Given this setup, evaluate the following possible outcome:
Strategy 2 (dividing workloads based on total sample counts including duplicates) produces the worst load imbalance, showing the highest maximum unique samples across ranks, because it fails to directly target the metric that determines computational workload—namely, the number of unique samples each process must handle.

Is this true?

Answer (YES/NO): NO